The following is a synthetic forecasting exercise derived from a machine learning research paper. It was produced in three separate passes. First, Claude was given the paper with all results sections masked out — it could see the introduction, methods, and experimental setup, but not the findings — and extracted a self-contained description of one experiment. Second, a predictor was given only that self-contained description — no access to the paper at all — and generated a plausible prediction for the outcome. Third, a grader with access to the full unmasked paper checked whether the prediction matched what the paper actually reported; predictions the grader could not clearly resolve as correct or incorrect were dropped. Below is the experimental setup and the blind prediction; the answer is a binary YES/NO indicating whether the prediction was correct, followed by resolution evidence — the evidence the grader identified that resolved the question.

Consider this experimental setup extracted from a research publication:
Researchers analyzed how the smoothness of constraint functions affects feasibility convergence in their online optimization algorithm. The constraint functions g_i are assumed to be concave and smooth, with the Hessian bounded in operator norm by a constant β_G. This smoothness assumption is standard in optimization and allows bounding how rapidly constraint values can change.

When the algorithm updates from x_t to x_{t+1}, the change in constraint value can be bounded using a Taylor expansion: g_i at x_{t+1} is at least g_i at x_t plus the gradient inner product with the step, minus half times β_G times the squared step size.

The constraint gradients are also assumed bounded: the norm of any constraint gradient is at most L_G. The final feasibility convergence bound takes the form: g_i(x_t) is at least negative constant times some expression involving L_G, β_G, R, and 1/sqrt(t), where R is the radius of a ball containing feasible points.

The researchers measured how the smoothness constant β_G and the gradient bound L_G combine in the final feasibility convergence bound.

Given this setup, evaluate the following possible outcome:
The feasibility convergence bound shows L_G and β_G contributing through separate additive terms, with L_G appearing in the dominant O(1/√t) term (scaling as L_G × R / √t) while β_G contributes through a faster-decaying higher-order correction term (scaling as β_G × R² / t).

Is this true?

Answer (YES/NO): NO